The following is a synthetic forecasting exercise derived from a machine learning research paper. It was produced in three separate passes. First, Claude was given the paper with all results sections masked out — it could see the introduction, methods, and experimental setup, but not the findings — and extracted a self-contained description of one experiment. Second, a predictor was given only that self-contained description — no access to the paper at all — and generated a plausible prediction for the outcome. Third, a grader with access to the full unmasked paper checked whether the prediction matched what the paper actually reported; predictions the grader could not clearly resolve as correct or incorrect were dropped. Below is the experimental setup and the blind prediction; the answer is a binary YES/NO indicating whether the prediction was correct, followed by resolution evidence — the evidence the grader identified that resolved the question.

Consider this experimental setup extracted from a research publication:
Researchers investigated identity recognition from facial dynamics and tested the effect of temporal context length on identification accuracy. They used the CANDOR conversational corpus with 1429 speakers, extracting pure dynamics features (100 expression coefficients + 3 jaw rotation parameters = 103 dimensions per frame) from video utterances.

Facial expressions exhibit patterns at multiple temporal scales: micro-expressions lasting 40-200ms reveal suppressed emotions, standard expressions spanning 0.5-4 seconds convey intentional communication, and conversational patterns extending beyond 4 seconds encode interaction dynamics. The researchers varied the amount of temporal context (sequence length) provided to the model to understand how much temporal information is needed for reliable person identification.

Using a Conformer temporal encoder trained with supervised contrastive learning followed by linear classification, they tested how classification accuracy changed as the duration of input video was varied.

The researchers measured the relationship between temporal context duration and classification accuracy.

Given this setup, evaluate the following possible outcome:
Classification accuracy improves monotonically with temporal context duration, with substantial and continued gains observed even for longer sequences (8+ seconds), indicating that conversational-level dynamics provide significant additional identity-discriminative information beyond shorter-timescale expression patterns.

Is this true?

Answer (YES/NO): NO